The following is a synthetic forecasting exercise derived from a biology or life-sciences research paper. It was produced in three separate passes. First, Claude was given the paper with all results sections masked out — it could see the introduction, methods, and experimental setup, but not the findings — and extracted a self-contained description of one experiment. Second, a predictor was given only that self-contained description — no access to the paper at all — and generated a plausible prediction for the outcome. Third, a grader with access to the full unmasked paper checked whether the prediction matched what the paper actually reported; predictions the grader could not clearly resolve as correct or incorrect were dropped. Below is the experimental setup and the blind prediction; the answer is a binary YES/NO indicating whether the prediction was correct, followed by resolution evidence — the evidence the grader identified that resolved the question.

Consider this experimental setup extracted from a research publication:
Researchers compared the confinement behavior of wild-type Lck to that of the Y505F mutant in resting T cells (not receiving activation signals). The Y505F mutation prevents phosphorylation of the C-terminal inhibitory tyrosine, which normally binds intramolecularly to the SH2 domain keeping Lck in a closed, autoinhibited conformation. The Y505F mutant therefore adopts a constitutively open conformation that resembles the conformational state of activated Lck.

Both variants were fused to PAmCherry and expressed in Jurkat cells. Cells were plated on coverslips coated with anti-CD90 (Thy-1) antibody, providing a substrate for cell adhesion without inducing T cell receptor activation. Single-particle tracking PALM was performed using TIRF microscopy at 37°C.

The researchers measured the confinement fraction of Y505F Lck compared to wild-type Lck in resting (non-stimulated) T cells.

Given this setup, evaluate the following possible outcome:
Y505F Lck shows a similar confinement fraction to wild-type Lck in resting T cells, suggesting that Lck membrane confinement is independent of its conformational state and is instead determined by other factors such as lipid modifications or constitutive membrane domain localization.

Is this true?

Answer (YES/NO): NO